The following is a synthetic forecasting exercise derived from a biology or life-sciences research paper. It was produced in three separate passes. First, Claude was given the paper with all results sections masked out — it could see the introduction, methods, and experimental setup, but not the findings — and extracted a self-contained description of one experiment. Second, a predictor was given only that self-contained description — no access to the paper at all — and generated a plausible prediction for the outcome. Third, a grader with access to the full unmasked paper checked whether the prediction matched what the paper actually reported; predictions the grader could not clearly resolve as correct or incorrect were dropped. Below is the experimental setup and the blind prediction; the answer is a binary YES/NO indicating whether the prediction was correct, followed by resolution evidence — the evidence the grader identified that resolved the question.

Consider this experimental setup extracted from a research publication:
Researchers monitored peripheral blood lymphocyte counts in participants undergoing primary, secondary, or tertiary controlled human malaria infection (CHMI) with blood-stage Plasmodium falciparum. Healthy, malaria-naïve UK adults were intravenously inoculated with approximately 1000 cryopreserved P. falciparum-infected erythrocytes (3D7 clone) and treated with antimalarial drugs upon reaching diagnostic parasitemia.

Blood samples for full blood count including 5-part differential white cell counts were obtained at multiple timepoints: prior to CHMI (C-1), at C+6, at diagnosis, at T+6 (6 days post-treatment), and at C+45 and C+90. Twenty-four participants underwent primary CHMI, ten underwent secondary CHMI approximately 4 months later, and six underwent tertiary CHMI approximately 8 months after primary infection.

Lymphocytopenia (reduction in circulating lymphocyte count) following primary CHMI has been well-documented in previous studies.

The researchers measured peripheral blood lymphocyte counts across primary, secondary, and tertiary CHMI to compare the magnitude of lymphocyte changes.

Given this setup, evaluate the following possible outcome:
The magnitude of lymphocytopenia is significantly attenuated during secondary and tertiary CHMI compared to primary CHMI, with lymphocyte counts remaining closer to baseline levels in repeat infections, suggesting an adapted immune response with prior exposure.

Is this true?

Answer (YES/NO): NO